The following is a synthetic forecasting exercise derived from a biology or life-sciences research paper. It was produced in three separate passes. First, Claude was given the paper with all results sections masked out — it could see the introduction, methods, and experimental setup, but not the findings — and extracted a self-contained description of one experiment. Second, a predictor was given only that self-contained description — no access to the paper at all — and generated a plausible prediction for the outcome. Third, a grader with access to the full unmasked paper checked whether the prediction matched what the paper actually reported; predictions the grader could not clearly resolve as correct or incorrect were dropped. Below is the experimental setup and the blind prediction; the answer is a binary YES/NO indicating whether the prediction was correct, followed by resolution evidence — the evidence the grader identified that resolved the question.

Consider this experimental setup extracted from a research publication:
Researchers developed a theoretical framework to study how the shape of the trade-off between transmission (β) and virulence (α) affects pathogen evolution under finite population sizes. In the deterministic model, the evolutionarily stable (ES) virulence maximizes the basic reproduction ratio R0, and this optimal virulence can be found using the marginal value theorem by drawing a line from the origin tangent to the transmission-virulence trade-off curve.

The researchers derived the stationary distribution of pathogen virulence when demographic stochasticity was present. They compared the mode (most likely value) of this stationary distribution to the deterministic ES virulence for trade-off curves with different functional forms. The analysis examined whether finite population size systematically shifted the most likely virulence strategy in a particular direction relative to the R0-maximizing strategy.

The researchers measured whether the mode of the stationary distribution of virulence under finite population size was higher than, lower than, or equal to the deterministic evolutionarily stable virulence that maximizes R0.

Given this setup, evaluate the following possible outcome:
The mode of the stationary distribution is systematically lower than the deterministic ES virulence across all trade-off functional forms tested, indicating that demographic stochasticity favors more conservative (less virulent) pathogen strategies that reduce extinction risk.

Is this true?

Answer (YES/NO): NO